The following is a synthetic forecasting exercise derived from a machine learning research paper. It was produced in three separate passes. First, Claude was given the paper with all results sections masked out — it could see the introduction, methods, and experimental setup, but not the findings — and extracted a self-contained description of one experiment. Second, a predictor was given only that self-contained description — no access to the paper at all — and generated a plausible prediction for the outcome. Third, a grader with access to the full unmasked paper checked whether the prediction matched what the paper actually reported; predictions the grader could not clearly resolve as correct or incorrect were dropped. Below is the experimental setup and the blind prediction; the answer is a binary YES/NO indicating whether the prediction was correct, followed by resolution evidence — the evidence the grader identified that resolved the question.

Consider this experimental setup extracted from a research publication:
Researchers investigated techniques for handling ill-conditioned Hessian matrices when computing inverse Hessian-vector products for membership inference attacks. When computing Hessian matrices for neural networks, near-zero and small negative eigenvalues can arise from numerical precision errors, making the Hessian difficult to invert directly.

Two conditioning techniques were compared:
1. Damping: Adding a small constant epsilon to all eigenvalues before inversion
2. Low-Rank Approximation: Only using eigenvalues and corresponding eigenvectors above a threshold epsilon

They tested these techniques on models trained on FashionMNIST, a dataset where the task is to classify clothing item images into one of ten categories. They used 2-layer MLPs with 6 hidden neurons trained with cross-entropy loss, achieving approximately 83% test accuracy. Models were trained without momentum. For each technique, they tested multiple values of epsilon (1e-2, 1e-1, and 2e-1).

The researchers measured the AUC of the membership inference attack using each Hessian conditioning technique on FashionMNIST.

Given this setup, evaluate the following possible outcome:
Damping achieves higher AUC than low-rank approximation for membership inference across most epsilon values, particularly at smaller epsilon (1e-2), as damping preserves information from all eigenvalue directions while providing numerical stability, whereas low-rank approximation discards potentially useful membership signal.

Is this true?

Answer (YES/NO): NO